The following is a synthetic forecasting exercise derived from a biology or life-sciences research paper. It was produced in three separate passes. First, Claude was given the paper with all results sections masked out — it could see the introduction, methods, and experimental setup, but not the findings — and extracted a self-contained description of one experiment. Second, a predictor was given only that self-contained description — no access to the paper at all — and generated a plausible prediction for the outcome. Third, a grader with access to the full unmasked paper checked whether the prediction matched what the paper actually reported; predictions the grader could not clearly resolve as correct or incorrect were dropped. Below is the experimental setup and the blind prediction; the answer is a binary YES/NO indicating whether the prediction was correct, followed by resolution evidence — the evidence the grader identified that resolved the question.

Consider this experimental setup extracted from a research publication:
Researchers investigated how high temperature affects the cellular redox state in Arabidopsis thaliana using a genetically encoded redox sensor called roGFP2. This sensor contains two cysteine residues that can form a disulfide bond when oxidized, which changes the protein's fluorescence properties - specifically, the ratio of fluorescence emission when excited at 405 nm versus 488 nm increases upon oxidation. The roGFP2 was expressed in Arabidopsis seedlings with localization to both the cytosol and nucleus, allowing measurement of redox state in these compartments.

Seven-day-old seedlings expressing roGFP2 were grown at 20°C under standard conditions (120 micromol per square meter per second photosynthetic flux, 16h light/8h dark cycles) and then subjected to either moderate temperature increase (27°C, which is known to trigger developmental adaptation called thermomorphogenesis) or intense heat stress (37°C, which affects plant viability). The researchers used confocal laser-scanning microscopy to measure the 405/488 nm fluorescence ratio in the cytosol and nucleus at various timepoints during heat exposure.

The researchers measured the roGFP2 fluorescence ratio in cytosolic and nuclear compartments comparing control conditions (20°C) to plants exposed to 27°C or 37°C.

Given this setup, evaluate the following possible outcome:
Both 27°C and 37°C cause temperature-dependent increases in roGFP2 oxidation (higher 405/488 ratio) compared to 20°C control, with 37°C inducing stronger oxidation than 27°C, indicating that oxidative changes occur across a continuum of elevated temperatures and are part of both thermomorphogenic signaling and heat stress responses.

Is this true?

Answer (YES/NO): NO